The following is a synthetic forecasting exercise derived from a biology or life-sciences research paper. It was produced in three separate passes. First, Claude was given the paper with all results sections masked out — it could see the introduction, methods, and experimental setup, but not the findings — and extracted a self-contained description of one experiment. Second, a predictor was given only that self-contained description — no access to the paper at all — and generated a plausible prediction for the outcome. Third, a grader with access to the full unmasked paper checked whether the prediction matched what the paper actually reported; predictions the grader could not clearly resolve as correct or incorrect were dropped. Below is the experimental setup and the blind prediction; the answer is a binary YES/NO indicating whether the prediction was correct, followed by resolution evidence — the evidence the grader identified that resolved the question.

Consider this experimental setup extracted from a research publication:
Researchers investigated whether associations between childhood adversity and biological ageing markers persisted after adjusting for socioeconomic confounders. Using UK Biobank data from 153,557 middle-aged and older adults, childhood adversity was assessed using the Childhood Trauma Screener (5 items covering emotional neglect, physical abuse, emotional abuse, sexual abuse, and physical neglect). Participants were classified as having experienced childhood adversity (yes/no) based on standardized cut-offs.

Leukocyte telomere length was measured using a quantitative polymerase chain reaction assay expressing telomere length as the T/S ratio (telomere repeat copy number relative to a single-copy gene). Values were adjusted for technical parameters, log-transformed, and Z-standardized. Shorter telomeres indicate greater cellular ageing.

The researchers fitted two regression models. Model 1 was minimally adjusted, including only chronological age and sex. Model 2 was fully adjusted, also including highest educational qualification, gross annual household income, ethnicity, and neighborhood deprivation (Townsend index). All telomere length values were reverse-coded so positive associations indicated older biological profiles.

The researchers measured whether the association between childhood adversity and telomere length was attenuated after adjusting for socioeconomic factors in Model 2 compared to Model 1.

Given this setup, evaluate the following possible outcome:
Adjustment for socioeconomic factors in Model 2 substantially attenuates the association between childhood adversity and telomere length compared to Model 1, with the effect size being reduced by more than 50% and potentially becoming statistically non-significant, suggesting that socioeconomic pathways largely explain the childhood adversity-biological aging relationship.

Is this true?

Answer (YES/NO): NO